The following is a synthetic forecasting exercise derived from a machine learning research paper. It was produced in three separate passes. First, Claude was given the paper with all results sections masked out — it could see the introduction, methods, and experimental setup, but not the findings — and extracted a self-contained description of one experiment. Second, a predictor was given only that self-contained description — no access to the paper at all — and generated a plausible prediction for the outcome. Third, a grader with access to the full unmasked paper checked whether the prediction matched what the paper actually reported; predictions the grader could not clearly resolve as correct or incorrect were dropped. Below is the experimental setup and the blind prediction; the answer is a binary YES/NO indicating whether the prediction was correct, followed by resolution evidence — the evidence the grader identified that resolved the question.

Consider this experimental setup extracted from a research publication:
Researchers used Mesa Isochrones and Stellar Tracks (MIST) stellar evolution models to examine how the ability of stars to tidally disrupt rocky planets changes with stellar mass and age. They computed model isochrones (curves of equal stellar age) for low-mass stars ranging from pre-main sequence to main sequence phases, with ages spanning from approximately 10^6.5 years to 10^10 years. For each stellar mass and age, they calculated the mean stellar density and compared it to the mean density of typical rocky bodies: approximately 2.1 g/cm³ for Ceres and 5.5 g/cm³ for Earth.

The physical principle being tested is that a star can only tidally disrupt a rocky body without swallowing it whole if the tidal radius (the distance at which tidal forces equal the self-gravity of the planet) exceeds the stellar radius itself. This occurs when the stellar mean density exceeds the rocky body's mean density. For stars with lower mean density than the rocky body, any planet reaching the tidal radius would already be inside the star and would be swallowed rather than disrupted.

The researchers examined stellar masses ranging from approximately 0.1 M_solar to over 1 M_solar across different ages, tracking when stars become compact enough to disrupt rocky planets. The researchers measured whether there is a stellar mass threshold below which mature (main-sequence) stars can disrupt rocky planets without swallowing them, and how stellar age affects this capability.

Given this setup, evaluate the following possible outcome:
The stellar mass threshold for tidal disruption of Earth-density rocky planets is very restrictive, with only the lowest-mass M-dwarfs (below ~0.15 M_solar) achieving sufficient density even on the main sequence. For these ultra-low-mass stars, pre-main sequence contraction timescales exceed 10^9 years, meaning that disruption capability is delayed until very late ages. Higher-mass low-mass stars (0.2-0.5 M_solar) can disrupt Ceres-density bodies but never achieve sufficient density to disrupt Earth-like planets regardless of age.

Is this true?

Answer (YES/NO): NO